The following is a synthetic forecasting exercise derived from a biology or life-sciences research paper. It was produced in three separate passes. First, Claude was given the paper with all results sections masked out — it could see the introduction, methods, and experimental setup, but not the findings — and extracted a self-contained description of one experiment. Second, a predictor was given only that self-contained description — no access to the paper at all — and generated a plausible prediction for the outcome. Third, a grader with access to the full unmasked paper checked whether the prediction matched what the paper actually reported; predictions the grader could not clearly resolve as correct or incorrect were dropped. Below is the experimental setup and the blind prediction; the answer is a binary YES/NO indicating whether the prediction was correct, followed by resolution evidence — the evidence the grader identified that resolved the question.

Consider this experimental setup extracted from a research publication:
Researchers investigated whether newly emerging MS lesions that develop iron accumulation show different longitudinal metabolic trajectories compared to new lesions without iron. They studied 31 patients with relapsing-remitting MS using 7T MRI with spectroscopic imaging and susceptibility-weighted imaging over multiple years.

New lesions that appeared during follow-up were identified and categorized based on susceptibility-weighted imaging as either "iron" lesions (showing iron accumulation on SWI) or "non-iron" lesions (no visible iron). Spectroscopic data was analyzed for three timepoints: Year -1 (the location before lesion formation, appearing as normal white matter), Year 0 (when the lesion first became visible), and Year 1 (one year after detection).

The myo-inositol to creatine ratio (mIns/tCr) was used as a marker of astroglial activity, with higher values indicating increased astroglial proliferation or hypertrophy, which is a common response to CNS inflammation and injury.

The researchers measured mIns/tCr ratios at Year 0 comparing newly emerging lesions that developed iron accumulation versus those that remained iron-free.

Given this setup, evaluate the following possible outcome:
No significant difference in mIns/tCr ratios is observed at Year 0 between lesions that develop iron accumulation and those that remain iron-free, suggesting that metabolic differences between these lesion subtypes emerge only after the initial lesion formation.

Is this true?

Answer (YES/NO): YES